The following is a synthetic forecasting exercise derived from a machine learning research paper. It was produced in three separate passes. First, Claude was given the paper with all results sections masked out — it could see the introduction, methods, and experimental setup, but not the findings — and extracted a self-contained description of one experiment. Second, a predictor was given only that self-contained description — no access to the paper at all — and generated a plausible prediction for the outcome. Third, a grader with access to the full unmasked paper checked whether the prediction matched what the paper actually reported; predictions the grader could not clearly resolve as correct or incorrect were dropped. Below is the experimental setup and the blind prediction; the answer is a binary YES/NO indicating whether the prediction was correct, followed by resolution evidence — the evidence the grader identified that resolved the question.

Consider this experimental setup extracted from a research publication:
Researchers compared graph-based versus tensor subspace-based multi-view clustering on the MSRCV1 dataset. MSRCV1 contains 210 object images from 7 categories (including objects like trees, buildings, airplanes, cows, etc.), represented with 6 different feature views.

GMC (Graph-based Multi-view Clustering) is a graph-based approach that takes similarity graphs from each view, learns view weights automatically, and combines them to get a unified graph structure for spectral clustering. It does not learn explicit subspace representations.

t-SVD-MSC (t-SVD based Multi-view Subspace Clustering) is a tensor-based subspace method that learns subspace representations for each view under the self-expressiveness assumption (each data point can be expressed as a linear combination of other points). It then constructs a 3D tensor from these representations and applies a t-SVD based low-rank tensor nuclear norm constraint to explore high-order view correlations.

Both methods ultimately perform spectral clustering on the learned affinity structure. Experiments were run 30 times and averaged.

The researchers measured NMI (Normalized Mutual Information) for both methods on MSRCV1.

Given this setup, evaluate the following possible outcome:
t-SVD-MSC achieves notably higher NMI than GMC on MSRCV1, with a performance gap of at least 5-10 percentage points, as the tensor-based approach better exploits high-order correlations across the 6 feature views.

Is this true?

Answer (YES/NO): NO